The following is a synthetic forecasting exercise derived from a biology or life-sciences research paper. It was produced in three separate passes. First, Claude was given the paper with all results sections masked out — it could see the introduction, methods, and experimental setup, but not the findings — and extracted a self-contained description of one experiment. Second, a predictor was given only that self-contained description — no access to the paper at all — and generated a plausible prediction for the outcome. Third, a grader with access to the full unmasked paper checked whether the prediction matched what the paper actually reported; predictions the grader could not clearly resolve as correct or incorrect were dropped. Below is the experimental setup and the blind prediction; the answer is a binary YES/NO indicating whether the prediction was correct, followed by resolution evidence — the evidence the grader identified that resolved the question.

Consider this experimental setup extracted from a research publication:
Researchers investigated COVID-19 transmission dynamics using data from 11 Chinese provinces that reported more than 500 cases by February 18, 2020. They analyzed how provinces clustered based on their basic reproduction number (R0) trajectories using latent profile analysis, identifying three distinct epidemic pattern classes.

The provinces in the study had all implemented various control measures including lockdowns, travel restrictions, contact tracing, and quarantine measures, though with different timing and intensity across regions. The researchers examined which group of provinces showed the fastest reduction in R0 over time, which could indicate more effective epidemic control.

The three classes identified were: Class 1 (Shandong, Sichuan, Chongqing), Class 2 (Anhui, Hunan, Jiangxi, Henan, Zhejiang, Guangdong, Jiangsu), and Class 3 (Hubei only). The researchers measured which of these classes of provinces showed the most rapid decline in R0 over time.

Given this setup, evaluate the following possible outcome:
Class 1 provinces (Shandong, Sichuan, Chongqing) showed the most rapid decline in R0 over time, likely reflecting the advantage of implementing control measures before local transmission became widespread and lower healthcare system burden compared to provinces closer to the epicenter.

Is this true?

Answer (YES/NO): NO